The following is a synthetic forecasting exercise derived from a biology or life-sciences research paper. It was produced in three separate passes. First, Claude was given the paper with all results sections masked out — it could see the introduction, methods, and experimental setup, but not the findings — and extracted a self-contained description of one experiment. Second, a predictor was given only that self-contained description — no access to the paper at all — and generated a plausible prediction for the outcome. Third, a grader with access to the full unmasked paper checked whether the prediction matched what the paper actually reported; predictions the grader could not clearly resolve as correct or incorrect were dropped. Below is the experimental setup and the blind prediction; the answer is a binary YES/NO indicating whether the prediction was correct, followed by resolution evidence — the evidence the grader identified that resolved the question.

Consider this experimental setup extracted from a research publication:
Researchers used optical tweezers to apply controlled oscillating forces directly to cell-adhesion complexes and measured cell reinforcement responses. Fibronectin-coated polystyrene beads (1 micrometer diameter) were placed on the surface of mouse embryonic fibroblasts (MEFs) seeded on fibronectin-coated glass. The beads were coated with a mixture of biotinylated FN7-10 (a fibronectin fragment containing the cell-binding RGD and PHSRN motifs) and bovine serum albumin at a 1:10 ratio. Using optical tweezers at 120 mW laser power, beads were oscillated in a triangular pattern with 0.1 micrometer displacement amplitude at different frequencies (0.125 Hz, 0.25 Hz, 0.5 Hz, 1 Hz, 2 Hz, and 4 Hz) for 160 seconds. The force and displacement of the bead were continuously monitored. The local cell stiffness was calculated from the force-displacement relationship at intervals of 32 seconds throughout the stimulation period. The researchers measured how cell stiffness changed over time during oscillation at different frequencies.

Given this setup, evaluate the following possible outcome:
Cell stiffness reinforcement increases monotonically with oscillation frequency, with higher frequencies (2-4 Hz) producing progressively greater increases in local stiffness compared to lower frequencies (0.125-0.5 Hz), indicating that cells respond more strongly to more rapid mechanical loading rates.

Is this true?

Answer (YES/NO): YES